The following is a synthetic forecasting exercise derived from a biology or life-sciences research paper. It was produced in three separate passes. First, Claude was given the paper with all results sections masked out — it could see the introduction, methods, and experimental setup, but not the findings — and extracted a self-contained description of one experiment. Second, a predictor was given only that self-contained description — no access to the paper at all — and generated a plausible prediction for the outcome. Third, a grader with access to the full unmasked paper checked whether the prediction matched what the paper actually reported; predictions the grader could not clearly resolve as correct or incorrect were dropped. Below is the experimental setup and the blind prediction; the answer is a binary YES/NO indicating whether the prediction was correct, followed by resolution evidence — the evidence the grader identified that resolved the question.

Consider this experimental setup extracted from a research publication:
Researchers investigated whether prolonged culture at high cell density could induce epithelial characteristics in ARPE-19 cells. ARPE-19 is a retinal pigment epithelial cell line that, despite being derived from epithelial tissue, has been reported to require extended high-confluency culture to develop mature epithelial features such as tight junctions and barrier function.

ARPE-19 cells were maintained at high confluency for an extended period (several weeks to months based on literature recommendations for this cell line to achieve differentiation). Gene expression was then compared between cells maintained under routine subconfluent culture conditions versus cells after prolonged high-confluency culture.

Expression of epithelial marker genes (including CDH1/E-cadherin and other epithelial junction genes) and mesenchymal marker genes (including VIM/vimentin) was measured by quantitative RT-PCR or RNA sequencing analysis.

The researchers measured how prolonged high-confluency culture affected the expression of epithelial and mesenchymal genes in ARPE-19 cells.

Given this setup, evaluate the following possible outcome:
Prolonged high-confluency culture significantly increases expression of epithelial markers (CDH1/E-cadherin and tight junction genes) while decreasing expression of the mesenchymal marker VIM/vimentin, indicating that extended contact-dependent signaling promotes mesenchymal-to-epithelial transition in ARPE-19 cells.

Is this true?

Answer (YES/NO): NO